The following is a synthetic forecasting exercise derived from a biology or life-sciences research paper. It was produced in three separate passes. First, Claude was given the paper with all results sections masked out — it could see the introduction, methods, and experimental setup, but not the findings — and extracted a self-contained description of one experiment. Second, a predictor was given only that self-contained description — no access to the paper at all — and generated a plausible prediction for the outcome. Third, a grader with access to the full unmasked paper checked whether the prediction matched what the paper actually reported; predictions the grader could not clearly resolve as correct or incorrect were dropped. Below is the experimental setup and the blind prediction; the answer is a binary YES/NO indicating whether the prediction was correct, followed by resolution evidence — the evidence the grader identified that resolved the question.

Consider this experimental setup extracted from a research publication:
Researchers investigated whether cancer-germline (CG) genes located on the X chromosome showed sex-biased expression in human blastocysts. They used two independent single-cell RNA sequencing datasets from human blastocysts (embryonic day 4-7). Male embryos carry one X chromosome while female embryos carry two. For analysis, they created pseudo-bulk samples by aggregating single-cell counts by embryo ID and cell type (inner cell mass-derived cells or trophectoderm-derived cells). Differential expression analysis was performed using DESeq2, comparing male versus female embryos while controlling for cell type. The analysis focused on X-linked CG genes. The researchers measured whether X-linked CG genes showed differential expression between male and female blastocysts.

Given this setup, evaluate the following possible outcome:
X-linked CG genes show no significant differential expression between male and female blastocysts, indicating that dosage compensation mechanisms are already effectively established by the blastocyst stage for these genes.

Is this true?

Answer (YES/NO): NO